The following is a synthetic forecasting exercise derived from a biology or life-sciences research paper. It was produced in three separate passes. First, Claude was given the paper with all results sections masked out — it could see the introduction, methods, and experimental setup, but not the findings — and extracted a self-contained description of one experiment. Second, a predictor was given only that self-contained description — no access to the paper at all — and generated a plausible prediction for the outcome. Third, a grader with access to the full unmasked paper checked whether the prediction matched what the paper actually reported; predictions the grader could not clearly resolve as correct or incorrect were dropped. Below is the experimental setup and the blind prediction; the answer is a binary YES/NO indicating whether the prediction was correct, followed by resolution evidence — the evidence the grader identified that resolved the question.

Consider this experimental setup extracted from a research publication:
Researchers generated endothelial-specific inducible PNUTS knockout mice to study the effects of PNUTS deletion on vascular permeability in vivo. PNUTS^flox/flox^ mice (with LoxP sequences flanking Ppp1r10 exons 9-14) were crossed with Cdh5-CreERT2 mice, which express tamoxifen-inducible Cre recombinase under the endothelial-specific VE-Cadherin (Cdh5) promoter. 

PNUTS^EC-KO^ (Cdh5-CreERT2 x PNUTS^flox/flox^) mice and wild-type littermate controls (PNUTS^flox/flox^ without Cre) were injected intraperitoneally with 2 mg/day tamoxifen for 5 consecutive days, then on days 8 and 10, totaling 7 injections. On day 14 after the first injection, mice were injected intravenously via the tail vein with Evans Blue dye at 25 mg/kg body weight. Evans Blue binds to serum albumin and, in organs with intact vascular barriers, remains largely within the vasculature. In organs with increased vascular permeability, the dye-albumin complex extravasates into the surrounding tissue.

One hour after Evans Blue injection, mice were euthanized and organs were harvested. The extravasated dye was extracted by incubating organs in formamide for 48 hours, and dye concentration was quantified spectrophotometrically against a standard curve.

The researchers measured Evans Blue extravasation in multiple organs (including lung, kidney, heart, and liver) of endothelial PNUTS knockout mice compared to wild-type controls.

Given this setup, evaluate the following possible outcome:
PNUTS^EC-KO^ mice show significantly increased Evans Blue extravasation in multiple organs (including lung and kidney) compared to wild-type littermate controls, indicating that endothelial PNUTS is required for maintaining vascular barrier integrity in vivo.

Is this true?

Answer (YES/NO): YES